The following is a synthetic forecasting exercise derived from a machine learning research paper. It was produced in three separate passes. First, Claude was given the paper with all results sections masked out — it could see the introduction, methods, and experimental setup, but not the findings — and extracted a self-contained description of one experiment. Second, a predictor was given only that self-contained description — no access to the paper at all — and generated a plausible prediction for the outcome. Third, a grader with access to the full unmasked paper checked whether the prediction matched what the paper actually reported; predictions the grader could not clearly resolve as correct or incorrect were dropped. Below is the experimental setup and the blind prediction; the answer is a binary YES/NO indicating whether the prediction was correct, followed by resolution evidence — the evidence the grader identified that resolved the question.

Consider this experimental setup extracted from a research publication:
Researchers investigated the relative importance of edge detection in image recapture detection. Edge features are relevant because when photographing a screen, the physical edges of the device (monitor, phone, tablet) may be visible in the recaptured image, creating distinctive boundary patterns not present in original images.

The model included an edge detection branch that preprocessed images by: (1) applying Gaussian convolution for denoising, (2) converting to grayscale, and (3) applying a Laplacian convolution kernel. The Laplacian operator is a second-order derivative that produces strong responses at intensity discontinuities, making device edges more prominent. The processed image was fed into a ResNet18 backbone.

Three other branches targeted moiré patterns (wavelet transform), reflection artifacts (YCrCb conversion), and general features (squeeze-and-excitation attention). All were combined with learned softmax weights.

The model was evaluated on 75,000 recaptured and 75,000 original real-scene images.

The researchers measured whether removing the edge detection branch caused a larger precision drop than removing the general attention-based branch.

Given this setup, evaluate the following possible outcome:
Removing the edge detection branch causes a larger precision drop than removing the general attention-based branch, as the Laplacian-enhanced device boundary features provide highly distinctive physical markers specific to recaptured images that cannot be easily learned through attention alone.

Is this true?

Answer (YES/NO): YES